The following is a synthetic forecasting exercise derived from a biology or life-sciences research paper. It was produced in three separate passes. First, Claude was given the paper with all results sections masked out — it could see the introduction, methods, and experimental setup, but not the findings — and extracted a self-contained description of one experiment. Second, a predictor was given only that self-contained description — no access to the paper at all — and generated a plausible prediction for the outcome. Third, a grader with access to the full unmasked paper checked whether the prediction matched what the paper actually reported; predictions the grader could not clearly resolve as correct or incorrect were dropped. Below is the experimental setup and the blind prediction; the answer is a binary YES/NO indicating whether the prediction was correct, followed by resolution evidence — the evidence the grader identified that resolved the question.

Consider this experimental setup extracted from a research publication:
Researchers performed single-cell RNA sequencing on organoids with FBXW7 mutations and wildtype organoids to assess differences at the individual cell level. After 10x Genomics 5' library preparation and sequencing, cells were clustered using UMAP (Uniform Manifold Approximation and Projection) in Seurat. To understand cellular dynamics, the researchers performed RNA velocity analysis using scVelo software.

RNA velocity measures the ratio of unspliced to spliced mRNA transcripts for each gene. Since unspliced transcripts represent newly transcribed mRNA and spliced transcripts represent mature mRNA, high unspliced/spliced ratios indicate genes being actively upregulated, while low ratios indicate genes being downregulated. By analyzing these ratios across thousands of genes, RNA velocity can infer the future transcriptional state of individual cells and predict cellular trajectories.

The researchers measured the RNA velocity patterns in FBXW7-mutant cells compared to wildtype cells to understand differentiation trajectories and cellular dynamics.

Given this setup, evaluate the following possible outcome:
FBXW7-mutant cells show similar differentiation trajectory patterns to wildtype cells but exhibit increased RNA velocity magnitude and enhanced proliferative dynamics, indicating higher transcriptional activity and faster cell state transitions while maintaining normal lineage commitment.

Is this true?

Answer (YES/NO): NO